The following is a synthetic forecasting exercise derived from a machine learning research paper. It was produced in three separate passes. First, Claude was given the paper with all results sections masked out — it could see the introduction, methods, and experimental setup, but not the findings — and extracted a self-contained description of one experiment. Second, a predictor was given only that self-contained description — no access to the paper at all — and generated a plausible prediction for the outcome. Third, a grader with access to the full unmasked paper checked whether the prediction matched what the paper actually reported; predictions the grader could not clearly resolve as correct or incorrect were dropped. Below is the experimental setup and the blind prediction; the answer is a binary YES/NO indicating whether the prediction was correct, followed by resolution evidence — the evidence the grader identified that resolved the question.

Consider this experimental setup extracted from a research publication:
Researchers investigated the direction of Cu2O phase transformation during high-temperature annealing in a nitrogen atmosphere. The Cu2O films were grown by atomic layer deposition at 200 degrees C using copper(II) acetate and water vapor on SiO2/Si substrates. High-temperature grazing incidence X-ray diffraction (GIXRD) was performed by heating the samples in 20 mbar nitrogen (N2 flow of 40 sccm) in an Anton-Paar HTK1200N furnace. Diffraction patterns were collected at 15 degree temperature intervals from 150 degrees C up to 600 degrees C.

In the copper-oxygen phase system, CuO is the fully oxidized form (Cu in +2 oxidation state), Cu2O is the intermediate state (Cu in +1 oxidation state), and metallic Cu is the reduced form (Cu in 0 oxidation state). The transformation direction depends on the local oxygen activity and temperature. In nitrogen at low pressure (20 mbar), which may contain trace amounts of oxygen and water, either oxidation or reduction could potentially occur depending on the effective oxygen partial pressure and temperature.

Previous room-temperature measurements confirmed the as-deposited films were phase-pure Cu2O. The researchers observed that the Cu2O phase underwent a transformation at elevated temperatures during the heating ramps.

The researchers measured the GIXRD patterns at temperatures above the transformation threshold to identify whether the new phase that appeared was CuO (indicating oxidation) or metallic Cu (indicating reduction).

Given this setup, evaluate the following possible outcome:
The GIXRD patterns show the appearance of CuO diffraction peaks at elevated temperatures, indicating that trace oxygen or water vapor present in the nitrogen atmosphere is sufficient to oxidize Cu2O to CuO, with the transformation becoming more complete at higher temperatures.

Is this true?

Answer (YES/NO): YES